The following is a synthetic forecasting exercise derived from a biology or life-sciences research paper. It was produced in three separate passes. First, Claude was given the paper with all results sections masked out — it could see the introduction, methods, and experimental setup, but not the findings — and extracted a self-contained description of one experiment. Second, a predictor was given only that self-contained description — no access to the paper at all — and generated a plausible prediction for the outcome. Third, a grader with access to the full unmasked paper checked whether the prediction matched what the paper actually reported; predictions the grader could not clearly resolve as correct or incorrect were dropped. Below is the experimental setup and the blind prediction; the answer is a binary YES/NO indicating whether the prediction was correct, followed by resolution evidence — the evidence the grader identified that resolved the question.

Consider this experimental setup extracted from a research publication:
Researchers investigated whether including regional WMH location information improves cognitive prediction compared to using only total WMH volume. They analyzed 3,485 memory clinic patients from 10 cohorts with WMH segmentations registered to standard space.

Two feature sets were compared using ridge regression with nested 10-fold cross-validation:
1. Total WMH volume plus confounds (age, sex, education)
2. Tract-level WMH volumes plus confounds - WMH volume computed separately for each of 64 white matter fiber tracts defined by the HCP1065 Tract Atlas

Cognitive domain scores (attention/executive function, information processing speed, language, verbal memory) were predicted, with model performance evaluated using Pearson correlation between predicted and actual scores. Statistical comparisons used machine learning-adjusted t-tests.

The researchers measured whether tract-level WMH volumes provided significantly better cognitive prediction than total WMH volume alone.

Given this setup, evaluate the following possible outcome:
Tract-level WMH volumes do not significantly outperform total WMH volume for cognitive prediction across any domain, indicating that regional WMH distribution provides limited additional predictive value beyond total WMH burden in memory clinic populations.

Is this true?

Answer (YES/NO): YES